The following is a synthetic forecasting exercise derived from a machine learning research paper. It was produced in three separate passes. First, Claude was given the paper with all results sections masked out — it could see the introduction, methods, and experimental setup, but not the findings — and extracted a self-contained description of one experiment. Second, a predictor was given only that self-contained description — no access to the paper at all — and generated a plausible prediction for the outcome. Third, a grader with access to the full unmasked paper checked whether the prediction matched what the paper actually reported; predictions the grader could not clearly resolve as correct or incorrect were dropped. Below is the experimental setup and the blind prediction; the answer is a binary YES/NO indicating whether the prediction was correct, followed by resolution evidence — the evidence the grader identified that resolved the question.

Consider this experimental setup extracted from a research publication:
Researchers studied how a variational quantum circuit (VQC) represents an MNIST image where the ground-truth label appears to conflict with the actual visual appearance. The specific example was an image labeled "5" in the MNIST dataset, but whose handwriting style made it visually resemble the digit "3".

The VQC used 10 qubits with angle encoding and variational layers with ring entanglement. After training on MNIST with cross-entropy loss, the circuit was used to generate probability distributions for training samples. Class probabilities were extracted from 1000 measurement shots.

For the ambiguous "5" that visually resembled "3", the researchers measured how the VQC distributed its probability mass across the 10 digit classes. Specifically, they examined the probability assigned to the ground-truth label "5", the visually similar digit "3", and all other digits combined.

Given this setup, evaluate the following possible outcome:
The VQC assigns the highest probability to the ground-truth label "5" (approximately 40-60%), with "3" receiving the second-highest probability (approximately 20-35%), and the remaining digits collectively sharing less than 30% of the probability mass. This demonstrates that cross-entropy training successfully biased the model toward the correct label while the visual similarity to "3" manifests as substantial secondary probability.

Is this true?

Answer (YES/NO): NO